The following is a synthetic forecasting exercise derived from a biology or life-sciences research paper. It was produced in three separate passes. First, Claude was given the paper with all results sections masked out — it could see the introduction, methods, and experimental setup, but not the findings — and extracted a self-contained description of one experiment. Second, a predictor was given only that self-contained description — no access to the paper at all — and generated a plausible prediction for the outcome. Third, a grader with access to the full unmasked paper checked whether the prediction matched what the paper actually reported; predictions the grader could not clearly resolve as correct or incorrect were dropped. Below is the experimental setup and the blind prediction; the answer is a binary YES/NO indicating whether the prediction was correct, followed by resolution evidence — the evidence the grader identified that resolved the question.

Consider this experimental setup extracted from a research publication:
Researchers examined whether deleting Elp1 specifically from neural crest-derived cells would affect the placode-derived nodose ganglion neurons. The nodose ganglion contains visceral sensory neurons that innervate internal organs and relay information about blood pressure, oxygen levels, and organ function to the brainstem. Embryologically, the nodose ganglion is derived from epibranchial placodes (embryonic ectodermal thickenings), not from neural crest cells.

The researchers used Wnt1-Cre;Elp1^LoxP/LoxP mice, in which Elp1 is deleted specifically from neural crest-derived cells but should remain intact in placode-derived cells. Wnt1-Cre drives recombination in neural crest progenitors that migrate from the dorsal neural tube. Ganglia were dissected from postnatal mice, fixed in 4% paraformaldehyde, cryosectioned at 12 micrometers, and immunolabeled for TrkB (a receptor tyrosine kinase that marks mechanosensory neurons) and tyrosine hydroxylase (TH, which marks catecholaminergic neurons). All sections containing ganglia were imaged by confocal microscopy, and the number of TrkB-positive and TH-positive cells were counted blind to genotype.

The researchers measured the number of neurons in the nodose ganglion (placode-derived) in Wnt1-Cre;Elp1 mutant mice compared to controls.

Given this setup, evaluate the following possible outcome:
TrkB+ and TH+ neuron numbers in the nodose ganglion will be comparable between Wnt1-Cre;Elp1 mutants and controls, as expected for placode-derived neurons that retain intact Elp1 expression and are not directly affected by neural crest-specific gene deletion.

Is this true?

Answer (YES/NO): NO